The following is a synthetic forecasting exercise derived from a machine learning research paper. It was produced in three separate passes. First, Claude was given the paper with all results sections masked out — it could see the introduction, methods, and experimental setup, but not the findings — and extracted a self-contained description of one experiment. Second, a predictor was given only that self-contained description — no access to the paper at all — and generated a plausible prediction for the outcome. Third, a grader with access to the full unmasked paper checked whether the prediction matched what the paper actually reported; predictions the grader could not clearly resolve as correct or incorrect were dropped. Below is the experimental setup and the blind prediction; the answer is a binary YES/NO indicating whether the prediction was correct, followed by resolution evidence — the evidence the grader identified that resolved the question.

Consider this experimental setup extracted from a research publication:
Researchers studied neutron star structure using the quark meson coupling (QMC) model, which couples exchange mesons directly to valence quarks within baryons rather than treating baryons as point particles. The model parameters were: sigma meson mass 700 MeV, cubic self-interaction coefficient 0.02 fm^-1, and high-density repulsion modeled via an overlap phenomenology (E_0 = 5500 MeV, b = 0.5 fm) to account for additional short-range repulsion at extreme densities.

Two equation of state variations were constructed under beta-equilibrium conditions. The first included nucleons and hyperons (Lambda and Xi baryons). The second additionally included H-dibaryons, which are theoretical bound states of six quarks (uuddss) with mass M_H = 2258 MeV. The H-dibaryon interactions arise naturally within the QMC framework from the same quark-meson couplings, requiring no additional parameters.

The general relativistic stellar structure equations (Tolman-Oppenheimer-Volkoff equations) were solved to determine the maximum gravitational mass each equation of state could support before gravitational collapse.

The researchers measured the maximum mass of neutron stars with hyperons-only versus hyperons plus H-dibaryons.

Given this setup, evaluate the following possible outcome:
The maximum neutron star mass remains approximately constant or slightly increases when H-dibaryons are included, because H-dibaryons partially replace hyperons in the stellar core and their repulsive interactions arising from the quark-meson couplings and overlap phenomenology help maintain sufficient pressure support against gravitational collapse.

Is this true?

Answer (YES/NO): NO